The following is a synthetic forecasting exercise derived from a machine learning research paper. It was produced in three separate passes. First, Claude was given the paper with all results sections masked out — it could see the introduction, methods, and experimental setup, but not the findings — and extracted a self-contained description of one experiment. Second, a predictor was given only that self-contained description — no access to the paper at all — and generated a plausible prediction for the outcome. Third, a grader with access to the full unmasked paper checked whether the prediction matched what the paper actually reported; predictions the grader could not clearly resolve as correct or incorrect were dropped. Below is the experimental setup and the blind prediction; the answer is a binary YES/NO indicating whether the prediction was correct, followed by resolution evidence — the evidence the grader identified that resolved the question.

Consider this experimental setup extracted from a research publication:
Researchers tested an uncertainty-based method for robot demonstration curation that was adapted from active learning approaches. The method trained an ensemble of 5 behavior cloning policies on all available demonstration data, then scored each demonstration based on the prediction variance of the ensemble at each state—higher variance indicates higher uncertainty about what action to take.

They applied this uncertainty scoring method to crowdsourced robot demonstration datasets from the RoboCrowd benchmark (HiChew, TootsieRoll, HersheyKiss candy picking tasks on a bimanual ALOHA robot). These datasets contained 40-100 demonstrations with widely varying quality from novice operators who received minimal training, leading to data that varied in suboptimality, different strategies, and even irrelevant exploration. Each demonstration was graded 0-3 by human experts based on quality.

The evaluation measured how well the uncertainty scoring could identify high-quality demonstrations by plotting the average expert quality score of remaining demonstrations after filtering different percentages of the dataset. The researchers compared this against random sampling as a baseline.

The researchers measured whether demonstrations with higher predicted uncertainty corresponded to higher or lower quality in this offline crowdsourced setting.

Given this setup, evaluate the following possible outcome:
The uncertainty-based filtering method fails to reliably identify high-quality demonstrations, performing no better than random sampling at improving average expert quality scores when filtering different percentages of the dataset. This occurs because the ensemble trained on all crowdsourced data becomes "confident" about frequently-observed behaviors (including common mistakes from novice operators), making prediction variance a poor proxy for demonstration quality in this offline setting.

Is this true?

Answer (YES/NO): YES